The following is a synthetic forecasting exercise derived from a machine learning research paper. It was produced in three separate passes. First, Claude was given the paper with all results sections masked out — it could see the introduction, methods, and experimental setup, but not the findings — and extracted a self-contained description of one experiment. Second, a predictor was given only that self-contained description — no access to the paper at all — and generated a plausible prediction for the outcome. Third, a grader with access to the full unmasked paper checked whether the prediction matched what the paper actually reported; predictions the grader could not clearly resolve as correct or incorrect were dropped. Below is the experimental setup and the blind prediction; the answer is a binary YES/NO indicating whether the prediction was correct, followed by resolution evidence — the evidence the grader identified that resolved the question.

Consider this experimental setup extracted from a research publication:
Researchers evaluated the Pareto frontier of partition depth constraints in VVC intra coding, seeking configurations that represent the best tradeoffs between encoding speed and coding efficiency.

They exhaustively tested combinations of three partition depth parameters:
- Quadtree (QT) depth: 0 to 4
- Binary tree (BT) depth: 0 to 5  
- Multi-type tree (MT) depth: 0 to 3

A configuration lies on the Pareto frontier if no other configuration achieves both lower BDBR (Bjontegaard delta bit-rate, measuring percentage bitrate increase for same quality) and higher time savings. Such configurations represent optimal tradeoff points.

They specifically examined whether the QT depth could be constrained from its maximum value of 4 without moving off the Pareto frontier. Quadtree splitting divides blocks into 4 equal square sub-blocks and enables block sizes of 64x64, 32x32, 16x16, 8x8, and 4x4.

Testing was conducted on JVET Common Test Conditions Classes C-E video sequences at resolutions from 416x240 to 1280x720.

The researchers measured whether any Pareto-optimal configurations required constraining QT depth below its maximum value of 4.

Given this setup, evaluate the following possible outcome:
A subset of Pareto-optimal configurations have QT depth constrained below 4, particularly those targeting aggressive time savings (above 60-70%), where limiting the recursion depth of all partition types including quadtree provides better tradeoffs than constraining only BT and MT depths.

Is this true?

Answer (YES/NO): NO